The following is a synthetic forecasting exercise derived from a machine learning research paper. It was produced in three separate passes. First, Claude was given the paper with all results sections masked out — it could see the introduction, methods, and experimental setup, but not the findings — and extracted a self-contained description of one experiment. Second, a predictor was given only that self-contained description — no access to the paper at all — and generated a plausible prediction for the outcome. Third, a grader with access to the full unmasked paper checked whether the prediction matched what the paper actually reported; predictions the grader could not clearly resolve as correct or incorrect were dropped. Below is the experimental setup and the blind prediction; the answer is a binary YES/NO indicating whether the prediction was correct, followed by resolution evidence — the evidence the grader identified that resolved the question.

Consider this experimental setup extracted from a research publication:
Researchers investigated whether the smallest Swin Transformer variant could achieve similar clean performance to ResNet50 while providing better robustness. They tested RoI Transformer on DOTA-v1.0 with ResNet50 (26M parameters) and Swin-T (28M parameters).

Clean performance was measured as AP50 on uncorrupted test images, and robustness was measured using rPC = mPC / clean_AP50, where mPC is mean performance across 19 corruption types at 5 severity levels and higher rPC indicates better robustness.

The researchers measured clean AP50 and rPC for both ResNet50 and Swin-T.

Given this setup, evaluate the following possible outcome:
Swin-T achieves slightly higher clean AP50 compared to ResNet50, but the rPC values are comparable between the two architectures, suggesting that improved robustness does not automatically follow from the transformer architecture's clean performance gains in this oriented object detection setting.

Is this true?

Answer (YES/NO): NO